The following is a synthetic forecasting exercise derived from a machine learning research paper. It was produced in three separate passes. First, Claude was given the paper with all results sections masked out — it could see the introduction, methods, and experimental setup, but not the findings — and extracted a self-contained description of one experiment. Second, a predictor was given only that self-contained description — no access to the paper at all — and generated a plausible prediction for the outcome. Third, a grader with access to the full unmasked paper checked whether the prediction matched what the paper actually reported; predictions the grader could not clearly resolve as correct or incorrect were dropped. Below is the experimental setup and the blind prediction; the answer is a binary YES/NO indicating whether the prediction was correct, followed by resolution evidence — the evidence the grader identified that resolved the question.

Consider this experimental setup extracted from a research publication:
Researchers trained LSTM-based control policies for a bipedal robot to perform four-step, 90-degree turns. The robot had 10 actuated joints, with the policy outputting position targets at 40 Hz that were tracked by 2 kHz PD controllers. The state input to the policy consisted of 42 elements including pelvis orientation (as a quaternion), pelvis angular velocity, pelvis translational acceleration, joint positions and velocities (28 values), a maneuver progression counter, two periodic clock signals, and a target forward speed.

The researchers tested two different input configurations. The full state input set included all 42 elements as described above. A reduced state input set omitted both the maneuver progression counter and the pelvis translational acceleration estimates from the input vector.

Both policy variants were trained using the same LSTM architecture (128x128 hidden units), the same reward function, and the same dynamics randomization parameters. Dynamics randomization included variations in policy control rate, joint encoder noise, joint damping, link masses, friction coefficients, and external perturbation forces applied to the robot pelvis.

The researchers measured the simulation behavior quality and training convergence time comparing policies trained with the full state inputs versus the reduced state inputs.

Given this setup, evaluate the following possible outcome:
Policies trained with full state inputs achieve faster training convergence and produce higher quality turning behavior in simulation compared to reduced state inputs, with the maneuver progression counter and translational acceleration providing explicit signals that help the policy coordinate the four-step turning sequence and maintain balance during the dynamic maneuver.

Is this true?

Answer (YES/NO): NO